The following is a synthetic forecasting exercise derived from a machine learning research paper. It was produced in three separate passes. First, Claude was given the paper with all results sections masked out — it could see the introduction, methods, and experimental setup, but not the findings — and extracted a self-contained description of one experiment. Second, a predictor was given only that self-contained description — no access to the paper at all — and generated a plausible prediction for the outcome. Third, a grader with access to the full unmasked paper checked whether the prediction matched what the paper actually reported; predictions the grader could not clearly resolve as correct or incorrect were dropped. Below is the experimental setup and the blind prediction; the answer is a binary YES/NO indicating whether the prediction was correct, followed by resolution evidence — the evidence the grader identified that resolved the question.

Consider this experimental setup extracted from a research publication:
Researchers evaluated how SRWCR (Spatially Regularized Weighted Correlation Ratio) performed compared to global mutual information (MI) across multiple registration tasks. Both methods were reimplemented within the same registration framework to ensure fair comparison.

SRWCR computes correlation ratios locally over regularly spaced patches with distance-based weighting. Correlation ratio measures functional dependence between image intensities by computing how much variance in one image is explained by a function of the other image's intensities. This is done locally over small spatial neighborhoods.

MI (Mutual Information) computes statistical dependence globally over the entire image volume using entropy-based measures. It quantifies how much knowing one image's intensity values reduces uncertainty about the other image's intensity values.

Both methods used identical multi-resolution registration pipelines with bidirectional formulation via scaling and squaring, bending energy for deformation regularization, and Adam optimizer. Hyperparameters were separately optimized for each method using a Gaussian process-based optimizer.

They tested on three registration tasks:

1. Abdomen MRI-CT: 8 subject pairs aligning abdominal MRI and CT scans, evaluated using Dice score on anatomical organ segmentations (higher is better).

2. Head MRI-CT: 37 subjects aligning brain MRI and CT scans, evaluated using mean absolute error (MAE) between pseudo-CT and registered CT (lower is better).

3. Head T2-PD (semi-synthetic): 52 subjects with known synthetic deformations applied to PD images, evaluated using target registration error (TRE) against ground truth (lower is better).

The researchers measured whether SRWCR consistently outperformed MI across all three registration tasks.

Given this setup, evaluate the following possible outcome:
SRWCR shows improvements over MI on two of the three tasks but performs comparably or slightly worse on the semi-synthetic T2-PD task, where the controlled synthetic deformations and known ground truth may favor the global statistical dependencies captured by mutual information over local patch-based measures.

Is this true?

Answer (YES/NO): NO